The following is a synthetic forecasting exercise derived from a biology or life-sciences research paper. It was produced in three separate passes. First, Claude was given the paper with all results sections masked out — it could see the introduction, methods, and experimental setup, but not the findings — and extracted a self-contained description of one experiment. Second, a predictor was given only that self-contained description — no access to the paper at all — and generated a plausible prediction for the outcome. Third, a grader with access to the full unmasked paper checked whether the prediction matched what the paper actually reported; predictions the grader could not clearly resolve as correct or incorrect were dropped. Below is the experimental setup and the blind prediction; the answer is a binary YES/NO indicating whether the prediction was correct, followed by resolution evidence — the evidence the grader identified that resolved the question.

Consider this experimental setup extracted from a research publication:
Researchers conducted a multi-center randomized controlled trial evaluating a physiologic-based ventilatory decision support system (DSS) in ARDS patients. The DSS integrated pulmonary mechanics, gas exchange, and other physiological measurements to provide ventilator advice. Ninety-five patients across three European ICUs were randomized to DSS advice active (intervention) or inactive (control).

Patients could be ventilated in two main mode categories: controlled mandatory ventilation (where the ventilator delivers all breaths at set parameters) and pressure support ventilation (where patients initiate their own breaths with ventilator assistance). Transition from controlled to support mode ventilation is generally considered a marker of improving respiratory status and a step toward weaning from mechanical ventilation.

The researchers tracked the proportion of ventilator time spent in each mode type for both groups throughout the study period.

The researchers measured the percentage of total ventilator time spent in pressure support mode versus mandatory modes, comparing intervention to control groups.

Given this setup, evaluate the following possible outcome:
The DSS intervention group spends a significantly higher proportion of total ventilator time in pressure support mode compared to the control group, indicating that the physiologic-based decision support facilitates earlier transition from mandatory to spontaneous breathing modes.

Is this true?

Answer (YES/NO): NO